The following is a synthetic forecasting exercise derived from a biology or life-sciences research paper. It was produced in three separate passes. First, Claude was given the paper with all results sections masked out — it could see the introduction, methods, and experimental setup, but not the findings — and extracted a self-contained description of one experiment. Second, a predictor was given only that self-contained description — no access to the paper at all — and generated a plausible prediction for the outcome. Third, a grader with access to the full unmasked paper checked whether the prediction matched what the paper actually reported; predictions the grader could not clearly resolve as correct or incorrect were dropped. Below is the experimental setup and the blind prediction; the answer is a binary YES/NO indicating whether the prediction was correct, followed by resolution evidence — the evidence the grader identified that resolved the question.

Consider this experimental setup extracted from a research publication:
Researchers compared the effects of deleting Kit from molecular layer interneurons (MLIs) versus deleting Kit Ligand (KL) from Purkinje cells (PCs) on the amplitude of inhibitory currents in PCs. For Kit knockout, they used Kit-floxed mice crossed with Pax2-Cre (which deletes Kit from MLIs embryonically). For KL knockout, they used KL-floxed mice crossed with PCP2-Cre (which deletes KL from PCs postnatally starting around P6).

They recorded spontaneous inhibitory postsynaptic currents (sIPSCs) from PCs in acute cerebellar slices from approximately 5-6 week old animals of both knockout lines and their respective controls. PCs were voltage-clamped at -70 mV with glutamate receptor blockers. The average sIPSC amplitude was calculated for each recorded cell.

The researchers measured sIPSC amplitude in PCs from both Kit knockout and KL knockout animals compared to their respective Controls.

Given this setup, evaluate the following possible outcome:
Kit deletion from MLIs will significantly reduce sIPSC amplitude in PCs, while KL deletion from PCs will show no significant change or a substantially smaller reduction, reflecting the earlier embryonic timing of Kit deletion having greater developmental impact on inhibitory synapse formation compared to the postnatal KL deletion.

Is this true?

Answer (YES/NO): NO